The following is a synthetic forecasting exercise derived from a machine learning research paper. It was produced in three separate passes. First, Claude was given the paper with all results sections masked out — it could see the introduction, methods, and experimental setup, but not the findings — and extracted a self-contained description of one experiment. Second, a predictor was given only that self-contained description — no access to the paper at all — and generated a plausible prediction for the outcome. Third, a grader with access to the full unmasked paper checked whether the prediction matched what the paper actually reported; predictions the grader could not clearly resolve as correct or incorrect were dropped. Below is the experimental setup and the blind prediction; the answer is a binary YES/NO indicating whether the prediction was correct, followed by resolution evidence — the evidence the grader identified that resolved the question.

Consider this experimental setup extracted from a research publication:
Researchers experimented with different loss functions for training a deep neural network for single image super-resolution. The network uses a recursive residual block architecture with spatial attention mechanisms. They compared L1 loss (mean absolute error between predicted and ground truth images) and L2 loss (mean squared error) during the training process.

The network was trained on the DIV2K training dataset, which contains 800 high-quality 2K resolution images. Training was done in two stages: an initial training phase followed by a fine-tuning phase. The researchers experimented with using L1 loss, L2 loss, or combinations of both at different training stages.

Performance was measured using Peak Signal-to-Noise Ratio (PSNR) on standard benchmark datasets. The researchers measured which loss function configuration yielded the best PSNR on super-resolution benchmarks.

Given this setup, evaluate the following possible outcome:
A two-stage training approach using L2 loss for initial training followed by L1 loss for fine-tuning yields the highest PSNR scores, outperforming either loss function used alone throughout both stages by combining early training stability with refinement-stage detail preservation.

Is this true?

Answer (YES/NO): NO